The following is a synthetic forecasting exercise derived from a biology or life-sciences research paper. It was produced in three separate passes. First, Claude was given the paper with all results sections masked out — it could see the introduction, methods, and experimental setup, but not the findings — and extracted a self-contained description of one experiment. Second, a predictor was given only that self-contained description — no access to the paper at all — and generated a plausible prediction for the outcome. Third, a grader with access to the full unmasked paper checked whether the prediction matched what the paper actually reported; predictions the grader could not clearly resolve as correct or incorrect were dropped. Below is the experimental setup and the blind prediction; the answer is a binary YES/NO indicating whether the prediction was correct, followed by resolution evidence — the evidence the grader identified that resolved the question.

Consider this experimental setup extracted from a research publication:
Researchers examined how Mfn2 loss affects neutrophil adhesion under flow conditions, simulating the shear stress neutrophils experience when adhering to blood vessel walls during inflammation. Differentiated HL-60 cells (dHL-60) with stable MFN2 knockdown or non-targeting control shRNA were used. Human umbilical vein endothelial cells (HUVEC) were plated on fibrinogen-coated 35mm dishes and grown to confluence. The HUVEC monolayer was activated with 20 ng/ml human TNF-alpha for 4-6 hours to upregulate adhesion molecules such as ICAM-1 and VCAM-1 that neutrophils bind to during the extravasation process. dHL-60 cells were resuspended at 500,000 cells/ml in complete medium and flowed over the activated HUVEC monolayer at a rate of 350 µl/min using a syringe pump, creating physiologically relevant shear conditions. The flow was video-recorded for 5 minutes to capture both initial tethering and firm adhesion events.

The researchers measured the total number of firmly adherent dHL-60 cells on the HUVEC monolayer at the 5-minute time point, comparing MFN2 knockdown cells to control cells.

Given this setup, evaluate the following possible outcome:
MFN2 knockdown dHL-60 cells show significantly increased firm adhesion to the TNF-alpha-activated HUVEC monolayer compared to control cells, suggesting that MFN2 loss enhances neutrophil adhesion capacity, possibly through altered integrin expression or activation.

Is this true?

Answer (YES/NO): NO